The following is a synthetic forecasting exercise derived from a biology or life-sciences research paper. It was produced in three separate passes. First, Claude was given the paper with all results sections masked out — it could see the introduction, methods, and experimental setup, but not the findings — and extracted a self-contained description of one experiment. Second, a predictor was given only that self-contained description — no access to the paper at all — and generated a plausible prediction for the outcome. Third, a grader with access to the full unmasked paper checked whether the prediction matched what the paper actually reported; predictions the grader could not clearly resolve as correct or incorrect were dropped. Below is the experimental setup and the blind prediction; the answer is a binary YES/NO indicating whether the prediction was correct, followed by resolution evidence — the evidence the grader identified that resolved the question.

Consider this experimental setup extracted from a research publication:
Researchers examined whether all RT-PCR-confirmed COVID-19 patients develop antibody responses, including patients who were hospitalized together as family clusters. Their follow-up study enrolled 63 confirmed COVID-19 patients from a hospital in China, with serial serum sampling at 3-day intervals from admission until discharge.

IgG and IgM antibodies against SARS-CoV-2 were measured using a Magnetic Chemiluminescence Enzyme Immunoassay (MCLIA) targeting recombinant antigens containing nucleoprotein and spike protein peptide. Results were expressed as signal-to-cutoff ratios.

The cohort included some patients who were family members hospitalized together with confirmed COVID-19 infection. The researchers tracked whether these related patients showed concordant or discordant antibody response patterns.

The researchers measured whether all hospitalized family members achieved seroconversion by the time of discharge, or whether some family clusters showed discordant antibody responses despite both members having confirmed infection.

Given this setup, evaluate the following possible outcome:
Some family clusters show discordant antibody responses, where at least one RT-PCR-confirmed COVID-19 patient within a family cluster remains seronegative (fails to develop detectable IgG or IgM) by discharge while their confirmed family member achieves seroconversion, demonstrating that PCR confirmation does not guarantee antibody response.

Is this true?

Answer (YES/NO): NO